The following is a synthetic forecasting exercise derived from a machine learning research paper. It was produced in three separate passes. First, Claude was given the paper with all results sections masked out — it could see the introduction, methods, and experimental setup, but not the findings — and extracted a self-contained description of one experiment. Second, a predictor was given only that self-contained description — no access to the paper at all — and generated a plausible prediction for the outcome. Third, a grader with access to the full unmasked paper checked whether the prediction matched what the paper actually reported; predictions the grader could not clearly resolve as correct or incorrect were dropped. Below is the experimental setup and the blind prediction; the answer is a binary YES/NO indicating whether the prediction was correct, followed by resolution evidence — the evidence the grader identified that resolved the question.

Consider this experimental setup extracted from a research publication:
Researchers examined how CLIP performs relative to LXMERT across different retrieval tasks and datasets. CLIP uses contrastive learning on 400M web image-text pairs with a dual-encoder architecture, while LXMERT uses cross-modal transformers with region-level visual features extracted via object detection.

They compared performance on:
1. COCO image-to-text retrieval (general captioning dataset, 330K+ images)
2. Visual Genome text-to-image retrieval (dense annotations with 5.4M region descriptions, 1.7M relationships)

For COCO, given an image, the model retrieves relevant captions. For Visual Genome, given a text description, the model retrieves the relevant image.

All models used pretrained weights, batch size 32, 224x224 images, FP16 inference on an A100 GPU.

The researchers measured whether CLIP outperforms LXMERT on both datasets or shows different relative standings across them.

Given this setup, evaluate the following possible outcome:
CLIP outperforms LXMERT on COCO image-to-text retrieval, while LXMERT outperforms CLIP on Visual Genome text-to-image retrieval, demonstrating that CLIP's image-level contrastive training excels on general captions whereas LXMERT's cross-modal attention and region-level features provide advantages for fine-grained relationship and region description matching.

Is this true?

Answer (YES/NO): YES